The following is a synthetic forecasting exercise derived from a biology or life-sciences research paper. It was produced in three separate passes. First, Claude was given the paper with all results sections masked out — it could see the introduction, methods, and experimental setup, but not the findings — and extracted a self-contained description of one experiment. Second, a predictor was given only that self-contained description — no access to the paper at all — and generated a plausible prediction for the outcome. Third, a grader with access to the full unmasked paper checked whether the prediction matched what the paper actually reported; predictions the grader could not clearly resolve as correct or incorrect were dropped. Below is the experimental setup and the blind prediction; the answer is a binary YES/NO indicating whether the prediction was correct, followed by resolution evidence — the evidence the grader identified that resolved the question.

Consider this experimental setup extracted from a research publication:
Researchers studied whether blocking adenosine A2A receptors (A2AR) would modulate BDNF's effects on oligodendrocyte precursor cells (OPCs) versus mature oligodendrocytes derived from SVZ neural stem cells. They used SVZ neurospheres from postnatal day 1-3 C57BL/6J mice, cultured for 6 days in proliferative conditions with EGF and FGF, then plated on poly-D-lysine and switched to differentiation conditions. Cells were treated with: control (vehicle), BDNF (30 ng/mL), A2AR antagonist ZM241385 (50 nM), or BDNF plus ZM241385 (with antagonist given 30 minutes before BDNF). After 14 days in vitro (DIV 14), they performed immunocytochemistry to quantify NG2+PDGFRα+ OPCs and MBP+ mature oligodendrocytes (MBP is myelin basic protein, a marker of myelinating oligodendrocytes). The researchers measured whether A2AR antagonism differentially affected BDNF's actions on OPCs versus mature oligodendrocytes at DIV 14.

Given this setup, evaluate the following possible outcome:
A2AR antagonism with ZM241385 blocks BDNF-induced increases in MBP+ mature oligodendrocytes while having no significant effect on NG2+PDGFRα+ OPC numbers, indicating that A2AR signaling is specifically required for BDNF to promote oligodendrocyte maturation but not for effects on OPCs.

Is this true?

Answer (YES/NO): YES